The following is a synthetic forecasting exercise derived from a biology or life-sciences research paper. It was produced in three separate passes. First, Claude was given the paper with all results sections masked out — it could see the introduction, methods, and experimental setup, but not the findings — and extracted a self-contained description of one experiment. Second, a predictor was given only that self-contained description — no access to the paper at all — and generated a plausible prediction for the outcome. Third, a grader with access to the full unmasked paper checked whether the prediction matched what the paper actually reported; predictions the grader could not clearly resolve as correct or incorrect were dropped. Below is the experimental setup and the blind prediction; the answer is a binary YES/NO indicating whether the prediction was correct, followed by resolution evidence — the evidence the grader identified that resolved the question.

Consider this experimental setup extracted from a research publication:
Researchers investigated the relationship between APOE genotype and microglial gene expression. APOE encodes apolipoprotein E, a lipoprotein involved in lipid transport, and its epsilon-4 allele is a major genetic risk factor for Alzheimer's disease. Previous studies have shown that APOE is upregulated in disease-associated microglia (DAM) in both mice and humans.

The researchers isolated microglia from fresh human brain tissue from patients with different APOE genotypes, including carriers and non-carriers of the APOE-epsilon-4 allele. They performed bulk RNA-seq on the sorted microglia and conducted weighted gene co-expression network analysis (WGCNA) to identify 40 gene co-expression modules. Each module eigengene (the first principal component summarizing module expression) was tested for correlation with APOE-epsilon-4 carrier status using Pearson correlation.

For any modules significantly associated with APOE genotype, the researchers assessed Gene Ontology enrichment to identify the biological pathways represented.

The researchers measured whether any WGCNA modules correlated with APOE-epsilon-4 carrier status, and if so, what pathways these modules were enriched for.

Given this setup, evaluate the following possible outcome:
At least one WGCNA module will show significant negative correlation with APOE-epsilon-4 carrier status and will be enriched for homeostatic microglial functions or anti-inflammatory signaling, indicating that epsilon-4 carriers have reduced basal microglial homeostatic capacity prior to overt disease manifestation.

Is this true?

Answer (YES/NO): NO